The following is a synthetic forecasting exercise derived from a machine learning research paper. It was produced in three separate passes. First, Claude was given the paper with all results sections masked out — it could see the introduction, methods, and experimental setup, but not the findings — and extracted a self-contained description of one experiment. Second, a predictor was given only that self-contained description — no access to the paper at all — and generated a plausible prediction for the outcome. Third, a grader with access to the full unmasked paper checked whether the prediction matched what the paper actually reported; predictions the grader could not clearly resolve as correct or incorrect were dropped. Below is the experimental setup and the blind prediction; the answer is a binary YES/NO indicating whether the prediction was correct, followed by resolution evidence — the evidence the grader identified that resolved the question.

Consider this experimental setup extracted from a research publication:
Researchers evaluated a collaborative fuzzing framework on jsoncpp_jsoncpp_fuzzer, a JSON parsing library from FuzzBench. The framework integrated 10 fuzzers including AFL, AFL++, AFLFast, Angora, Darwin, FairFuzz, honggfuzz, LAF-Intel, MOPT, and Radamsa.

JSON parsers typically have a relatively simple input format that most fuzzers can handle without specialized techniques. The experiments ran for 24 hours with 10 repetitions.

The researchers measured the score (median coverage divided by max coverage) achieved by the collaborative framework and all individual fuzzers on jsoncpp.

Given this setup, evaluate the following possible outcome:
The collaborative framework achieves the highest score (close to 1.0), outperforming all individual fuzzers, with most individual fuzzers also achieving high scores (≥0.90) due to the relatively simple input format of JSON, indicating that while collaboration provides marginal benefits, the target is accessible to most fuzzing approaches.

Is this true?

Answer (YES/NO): NO